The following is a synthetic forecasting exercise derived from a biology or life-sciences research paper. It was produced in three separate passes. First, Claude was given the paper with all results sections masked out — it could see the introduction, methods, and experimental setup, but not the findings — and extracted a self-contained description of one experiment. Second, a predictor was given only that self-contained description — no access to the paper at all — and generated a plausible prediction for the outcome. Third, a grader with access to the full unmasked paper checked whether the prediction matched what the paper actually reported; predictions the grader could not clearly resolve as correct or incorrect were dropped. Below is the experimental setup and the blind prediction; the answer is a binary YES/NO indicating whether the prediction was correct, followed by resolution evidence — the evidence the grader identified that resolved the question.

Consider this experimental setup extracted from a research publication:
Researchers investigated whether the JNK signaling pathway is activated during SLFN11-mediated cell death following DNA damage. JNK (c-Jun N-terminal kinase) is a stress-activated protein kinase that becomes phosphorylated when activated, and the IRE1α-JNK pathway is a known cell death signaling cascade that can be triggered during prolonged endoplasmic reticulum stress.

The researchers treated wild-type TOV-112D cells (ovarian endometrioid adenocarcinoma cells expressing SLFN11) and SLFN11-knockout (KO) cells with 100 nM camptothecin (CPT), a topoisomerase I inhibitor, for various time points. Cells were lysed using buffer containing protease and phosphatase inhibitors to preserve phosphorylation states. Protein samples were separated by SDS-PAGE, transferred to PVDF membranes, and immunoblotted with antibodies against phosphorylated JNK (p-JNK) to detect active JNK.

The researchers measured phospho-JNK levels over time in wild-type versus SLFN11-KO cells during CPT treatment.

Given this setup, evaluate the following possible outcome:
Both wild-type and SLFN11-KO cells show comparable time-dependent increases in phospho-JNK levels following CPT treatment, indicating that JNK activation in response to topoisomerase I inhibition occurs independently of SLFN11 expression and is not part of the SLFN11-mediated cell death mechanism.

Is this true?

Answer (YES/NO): NO